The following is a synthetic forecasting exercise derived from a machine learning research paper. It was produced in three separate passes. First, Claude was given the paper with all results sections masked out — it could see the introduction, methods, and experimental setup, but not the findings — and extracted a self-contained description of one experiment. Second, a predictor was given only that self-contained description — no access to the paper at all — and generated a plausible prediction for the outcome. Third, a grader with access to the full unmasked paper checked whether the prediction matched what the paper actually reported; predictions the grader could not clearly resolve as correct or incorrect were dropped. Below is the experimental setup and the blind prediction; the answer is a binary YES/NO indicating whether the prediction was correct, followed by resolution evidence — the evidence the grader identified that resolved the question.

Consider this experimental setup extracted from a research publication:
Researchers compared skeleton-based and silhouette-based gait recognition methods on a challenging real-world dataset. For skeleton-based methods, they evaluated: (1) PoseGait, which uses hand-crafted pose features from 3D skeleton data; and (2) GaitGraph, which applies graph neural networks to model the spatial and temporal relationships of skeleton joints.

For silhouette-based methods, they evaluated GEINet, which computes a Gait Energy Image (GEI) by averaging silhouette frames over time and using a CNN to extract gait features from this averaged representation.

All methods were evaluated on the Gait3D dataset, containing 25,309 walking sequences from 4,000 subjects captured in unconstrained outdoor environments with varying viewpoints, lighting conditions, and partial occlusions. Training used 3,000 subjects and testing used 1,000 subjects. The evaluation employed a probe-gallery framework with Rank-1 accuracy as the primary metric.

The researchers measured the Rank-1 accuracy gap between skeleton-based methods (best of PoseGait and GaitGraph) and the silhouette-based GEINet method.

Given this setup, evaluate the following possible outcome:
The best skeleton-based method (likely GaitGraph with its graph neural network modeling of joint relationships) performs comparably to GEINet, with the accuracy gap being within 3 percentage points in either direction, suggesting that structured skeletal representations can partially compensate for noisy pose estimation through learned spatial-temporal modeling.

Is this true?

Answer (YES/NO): YES